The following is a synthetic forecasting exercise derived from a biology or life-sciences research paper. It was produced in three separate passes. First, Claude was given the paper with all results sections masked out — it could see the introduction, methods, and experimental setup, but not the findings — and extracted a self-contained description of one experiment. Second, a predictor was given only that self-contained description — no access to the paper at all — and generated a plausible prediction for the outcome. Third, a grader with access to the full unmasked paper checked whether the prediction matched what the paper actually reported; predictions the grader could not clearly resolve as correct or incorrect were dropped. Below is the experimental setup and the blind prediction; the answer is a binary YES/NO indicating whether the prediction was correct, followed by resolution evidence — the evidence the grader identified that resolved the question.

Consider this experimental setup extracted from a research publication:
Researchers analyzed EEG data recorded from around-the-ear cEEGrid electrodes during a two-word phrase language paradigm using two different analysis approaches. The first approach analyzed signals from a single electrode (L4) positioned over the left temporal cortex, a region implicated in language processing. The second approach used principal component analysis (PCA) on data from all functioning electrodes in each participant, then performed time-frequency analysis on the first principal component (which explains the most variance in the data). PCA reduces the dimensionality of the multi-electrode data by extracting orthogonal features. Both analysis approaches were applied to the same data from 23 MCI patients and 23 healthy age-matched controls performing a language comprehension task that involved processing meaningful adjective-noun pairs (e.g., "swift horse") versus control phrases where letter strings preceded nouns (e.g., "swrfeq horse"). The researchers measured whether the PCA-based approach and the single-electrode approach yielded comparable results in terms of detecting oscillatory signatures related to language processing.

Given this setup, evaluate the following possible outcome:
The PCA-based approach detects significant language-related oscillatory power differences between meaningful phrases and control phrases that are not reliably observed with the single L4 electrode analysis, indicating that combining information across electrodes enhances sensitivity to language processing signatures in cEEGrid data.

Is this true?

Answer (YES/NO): NO